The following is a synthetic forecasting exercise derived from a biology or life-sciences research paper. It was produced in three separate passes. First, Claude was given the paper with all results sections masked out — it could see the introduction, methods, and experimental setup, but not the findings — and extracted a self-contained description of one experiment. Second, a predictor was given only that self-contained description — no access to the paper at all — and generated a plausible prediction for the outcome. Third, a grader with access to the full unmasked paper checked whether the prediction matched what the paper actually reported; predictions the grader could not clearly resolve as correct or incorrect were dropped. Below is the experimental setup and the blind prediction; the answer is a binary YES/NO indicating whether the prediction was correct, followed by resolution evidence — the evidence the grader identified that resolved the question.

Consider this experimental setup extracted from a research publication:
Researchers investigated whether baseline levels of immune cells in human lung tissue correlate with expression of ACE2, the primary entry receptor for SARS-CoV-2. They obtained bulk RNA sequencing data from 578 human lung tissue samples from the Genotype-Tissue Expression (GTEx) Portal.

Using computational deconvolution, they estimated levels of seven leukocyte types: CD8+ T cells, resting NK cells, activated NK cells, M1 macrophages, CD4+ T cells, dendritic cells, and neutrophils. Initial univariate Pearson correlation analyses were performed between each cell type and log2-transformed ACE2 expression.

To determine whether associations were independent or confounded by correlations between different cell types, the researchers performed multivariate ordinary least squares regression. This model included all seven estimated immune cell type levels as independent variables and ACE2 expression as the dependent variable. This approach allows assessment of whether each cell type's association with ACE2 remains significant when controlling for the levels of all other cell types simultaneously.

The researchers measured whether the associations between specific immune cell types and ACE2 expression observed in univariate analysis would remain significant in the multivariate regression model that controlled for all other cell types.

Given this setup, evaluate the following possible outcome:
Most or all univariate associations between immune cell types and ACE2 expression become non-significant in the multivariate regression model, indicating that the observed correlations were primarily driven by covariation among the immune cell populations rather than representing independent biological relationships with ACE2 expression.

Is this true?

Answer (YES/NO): NO